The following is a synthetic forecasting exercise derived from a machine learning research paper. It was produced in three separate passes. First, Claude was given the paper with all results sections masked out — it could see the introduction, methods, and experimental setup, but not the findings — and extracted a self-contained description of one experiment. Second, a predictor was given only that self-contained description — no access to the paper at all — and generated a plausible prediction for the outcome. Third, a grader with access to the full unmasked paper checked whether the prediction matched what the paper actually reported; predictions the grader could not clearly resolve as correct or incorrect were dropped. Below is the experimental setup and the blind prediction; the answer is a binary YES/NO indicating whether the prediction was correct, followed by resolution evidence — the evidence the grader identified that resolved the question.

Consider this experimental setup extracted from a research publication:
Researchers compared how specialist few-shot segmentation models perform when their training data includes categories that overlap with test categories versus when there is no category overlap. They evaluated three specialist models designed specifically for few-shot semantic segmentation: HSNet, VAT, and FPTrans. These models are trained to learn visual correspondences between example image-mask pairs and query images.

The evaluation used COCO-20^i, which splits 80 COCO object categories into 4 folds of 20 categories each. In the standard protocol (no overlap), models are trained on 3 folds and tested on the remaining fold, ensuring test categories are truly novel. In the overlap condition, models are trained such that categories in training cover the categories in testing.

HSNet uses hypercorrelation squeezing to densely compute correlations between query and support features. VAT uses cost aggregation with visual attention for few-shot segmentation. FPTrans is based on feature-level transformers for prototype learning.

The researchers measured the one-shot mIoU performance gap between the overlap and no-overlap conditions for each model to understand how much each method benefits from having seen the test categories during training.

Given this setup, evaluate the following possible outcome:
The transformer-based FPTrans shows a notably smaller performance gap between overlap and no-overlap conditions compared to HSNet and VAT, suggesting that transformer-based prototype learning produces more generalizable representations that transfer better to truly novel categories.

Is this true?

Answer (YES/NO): NO